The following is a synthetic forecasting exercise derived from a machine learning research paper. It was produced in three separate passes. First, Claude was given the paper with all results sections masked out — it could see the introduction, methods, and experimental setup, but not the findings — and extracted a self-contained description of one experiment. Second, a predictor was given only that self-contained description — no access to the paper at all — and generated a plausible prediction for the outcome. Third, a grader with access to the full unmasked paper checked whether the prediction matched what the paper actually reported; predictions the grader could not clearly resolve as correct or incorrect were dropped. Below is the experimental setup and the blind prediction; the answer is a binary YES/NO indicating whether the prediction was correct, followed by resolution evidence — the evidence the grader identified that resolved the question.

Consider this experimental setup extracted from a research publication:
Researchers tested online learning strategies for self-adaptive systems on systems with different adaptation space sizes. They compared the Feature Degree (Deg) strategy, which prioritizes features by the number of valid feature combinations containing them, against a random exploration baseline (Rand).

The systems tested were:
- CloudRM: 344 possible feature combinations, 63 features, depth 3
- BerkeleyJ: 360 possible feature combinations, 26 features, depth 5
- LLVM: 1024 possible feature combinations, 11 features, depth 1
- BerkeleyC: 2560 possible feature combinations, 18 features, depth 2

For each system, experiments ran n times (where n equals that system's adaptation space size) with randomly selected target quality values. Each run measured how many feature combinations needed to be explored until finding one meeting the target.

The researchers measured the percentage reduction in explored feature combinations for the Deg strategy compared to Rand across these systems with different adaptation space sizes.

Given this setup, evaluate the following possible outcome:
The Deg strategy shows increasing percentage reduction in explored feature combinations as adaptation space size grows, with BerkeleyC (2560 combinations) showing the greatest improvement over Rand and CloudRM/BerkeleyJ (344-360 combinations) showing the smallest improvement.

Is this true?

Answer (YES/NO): NO